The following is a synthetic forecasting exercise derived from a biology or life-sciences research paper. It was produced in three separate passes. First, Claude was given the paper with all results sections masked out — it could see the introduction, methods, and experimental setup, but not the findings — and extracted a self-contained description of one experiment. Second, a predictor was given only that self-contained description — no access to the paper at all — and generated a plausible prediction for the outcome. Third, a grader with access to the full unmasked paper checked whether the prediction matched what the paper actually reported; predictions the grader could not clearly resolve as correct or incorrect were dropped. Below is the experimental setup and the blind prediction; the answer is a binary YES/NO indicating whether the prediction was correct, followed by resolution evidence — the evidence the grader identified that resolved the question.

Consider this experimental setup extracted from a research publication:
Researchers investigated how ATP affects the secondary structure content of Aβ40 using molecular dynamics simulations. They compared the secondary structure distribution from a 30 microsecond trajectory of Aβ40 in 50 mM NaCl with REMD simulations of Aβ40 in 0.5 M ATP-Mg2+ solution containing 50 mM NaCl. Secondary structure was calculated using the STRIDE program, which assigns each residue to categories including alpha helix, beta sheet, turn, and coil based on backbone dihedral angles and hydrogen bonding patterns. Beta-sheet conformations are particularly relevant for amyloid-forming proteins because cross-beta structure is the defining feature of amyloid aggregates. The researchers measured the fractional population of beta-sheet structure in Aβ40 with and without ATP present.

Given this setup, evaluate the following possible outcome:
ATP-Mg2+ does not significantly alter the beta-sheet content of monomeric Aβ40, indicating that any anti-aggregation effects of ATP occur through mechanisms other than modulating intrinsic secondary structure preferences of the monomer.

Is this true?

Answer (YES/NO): NO